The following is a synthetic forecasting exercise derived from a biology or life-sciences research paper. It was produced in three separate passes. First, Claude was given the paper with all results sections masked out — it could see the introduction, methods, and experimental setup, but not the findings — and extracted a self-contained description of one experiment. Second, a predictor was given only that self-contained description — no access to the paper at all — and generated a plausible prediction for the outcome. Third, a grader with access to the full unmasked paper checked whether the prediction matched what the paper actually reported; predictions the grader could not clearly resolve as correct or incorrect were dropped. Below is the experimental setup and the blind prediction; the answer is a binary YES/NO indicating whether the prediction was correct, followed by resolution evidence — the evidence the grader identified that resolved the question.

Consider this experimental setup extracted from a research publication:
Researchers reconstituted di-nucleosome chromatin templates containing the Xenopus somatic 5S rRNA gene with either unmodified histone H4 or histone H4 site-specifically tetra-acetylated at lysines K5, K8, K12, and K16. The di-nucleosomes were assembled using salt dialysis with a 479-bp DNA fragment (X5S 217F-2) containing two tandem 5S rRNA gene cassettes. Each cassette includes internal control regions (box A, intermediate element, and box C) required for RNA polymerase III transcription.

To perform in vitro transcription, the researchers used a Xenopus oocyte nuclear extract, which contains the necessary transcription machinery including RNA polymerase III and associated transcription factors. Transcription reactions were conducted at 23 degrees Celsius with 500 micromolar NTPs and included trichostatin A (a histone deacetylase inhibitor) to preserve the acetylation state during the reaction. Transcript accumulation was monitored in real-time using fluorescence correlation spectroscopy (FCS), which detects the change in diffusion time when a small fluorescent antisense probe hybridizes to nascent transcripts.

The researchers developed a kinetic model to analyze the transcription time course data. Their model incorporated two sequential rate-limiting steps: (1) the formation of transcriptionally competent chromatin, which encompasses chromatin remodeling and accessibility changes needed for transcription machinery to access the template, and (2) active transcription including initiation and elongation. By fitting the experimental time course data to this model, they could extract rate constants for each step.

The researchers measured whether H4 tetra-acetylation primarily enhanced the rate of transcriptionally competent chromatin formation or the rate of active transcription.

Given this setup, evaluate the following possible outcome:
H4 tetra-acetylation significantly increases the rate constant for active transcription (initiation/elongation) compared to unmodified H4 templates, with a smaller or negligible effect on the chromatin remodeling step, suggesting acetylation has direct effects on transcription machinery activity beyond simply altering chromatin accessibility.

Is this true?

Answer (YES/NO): NO